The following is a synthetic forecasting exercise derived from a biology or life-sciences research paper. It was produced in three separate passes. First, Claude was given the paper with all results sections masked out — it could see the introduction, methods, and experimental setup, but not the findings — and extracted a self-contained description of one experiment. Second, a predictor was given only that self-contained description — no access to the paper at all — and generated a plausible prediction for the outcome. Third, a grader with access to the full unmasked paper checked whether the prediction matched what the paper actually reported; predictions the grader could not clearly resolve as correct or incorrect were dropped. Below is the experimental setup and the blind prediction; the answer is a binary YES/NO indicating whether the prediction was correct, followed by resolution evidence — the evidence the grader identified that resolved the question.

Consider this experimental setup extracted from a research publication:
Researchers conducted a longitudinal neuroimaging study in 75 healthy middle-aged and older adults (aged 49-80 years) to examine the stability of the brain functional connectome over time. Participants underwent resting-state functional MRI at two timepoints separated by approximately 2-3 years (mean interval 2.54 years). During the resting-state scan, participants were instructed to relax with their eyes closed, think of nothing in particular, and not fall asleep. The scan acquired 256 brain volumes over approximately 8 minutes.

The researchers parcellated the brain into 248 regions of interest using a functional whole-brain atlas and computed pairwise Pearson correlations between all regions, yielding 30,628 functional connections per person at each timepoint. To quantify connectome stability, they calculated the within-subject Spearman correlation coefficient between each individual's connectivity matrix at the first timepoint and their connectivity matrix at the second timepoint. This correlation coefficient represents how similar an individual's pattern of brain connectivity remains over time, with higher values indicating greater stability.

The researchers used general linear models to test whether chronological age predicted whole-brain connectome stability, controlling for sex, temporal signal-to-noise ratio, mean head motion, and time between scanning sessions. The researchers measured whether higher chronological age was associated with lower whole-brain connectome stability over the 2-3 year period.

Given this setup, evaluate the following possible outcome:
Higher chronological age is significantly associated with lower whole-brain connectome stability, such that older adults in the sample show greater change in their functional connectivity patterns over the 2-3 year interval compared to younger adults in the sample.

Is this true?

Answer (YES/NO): NO